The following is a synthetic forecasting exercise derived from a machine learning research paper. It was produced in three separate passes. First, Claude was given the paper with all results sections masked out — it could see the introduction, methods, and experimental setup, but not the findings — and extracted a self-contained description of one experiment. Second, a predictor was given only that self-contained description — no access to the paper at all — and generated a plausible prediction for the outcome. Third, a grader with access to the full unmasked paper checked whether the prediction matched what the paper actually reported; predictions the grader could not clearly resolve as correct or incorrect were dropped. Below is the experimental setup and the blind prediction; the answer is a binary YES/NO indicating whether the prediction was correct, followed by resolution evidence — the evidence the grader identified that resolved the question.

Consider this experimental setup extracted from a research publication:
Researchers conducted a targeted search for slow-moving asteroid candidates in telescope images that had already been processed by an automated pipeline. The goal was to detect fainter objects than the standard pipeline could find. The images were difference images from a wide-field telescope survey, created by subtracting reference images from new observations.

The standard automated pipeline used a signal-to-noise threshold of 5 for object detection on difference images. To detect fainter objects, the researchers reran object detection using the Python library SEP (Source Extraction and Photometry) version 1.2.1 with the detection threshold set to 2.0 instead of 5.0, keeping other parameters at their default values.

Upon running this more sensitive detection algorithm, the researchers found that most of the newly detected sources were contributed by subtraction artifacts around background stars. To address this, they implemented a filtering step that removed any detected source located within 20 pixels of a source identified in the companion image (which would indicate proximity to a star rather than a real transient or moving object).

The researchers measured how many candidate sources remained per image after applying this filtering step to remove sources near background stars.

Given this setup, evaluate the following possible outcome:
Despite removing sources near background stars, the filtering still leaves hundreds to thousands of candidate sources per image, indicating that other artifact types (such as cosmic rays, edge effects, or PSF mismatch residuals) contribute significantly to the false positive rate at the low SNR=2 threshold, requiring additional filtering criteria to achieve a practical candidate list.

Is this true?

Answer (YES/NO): NO